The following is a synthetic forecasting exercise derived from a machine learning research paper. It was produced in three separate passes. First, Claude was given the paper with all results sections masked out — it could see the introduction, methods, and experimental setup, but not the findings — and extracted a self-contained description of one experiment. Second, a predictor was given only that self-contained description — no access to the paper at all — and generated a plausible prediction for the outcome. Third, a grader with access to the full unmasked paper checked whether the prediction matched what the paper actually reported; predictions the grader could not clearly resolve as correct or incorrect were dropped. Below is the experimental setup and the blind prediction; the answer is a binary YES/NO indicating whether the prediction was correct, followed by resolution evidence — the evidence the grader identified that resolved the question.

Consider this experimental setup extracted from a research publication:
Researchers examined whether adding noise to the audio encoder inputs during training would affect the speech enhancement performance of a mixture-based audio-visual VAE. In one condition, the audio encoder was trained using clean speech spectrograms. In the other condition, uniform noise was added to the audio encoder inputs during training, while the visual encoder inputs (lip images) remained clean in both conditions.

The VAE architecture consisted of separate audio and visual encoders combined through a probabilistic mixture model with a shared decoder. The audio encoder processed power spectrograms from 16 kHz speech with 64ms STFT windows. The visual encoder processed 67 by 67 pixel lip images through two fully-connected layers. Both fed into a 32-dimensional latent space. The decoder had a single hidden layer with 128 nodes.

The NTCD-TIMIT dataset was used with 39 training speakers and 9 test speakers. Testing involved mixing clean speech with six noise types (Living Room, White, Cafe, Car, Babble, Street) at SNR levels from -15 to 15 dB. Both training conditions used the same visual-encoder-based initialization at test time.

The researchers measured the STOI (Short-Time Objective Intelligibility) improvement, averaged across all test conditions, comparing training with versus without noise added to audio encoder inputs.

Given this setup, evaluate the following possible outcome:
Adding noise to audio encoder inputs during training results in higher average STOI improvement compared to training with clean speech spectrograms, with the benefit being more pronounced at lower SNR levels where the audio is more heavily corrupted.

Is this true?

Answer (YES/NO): NO